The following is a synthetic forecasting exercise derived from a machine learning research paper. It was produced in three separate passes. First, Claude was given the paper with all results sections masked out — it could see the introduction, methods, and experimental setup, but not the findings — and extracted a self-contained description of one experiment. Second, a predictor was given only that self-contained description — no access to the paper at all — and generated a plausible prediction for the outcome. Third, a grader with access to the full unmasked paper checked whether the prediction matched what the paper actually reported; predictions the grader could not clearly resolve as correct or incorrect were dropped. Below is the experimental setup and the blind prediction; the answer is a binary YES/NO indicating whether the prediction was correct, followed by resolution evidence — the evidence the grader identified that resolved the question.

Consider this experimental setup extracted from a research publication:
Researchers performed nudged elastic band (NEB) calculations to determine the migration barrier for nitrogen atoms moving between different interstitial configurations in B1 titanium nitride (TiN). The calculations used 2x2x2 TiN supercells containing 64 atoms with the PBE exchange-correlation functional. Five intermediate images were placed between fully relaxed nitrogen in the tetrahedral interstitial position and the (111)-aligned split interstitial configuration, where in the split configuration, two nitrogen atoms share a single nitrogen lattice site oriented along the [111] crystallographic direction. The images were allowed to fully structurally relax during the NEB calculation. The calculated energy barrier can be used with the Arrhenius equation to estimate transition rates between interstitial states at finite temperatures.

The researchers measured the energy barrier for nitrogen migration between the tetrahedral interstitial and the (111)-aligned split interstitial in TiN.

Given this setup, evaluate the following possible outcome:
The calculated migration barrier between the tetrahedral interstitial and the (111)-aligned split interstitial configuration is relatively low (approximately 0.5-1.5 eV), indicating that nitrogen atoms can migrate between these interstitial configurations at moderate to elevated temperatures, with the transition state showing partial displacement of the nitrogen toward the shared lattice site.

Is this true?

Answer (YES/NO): NO